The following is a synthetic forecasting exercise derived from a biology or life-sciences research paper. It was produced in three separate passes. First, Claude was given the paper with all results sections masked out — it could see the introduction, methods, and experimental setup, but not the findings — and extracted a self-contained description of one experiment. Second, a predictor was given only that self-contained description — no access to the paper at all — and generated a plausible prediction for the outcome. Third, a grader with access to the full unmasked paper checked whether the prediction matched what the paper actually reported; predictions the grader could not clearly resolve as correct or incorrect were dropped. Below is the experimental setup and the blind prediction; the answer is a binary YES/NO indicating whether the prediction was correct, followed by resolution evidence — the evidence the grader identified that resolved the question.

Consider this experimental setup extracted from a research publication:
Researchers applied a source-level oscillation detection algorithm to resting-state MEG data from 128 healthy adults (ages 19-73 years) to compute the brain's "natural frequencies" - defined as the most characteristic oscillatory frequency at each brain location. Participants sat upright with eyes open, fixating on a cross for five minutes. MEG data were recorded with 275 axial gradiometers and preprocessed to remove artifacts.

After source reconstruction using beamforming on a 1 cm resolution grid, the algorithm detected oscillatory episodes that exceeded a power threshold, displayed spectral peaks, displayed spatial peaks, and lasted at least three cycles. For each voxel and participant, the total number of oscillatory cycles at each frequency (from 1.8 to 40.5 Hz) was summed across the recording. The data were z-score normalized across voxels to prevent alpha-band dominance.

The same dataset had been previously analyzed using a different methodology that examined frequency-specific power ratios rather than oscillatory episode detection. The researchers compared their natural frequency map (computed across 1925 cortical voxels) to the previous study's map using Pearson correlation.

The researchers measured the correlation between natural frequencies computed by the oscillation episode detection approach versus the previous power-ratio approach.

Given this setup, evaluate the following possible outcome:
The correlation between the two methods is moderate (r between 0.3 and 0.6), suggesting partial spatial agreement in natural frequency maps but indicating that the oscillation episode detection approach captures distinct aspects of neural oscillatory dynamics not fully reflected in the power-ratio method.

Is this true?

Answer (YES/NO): NO